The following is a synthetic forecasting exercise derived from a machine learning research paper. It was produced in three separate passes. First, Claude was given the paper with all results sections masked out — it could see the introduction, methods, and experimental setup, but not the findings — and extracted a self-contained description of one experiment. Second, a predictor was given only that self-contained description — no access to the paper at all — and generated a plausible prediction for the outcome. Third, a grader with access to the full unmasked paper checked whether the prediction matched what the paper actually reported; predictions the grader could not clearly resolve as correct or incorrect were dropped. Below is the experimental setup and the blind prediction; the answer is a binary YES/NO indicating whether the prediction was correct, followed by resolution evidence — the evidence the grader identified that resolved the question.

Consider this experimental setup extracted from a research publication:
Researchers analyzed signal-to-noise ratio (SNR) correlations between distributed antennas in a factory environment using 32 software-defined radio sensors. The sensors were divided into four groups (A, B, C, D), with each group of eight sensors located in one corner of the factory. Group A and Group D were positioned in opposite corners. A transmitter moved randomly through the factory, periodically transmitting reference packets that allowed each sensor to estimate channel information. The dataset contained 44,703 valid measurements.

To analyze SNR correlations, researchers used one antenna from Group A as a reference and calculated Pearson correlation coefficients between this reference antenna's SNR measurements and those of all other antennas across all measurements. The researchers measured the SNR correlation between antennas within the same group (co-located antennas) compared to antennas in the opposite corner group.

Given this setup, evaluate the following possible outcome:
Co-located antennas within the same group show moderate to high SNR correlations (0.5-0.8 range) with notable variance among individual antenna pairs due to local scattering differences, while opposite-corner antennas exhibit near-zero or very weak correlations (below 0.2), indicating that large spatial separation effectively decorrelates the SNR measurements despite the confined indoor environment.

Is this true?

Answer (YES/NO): NO